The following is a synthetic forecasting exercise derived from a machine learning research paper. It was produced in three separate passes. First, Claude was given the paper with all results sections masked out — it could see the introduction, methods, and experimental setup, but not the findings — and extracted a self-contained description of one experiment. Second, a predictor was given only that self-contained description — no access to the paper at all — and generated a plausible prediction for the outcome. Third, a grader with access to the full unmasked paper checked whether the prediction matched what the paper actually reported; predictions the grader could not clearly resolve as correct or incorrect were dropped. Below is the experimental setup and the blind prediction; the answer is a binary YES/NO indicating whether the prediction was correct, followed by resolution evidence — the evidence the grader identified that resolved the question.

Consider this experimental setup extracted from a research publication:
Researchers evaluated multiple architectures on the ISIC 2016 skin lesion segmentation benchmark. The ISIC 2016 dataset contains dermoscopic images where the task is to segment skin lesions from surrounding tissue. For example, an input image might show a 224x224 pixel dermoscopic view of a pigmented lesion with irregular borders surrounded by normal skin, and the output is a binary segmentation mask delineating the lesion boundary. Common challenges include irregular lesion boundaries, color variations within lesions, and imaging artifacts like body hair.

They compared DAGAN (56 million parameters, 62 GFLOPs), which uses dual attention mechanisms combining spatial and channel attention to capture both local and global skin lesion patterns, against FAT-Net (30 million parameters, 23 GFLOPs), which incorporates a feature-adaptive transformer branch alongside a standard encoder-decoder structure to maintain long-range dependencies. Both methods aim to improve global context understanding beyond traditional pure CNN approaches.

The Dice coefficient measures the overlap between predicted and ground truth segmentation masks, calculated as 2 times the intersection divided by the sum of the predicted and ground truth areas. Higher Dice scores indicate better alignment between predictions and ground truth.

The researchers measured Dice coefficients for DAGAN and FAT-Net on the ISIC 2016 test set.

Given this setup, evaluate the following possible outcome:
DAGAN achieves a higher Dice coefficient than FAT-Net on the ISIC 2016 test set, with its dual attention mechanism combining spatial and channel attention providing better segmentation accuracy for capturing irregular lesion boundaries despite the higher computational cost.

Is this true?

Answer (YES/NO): NO